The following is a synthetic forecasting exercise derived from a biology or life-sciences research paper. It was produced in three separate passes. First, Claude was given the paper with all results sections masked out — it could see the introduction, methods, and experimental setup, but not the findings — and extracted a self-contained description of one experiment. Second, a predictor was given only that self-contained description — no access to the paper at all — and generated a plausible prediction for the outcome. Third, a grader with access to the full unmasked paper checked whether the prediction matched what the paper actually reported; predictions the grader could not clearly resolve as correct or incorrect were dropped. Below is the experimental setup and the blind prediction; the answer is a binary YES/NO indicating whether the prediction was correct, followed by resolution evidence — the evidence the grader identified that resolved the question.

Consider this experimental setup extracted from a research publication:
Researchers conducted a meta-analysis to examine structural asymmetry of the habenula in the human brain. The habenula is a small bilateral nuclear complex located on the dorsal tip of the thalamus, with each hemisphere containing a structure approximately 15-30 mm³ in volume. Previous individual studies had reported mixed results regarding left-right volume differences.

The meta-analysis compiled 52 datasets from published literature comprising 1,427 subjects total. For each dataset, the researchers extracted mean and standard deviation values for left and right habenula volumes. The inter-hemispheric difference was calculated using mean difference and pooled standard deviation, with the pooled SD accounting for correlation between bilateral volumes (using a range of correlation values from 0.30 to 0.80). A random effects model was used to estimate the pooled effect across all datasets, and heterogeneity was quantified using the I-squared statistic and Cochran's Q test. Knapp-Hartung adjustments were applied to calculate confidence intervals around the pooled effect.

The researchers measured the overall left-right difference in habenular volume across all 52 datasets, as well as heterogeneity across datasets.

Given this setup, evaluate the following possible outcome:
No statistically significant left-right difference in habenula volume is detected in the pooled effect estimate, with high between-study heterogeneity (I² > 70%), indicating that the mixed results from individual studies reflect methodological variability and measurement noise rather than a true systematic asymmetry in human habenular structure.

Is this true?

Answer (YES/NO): YES